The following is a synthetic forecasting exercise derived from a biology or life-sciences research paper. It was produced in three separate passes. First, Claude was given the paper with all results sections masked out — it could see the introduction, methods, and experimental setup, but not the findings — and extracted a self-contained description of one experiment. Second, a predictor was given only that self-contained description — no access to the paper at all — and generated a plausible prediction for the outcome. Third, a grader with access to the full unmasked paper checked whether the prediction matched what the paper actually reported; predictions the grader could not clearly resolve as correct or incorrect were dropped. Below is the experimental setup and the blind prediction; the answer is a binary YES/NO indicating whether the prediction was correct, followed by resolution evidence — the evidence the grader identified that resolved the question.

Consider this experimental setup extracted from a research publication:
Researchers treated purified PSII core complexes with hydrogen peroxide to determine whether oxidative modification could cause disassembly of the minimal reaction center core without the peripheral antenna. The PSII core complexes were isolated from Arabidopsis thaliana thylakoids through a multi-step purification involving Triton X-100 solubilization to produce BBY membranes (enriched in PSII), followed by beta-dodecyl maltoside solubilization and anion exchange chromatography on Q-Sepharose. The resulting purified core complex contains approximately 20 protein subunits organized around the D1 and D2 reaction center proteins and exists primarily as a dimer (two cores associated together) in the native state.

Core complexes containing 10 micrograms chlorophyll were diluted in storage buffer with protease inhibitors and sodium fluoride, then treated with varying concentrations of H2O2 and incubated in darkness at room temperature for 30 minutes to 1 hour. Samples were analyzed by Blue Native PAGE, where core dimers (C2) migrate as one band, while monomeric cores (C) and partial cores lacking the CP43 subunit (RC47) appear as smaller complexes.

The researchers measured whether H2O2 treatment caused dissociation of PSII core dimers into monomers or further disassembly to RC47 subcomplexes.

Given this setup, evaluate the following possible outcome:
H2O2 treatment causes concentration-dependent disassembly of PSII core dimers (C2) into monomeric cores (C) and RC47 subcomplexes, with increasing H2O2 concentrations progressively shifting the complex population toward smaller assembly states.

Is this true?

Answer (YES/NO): NO